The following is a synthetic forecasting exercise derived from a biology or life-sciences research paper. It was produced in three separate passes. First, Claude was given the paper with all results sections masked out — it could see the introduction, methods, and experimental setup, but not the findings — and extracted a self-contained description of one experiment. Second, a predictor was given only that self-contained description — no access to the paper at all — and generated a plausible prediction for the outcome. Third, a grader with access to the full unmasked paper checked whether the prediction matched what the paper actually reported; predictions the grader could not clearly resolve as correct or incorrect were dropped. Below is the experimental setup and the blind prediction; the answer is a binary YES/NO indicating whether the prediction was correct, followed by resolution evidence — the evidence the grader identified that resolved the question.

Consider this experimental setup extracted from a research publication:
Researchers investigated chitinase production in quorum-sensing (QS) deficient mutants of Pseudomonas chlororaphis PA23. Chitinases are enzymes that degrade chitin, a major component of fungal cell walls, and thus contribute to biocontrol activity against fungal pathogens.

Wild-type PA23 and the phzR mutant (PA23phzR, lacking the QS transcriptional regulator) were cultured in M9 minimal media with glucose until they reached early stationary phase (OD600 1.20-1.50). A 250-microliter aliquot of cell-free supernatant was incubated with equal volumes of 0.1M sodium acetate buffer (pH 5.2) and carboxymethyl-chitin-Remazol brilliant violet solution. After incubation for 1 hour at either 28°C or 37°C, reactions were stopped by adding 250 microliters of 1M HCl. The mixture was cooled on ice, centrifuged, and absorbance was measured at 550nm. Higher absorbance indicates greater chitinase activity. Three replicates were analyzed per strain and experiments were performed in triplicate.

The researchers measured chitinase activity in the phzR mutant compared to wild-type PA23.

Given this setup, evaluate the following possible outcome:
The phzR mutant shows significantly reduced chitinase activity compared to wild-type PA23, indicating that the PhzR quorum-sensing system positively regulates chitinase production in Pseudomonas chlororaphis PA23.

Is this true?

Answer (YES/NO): YES